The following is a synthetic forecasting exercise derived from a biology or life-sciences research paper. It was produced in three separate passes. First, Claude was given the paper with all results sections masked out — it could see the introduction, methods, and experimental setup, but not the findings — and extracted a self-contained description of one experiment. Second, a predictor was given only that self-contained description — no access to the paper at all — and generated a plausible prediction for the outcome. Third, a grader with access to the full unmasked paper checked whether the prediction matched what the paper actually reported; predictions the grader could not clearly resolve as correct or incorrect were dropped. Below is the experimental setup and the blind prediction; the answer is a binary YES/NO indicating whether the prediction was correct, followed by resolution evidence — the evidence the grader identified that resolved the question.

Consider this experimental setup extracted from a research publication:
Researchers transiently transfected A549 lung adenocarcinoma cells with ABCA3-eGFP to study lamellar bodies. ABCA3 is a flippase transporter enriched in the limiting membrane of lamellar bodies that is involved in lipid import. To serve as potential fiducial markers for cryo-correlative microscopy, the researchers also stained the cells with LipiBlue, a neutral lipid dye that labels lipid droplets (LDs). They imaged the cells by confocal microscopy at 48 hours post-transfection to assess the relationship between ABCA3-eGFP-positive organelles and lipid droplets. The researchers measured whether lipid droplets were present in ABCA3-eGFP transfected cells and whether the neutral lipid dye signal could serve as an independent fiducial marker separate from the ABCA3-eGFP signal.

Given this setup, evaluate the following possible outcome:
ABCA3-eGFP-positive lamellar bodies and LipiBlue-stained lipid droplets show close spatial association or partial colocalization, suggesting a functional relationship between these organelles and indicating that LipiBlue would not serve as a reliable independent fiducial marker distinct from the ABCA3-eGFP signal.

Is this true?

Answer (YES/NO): NO